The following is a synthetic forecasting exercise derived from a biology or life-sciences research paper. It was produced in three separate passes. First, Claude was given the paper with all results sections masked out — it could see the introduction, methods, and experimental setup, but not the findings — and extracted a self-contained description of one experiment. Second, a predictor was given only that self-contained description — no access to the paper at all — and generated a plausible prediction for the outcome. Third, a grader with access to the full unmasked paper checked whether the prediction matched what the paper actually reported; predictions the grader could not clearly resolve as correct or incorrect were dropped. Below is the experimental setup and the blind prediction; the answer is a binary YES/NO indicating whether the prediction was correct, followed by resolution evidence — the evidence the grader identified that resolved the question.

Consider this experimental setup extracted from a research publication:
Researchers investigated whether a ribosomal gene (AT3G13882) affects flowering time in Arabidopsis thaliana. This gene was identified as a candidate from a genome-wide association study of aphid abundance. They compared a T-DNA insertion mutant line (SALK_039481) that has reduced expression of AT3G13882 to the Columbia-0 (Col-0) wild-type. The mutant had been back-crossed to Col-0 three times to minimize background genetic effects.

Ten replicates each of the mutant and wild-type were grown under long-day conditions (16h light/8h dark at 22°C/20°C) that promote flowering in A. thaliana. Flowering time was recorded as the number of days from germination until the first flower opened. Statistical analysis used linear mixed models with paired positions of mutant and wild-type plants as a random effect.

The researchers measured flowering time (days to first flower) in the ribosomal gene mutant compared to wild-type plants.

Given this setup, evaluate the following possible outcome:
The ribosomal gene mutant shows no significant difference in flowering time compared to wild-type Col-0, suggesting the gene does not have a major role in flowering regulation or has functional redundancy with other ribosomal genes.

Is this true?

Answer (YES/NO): NO